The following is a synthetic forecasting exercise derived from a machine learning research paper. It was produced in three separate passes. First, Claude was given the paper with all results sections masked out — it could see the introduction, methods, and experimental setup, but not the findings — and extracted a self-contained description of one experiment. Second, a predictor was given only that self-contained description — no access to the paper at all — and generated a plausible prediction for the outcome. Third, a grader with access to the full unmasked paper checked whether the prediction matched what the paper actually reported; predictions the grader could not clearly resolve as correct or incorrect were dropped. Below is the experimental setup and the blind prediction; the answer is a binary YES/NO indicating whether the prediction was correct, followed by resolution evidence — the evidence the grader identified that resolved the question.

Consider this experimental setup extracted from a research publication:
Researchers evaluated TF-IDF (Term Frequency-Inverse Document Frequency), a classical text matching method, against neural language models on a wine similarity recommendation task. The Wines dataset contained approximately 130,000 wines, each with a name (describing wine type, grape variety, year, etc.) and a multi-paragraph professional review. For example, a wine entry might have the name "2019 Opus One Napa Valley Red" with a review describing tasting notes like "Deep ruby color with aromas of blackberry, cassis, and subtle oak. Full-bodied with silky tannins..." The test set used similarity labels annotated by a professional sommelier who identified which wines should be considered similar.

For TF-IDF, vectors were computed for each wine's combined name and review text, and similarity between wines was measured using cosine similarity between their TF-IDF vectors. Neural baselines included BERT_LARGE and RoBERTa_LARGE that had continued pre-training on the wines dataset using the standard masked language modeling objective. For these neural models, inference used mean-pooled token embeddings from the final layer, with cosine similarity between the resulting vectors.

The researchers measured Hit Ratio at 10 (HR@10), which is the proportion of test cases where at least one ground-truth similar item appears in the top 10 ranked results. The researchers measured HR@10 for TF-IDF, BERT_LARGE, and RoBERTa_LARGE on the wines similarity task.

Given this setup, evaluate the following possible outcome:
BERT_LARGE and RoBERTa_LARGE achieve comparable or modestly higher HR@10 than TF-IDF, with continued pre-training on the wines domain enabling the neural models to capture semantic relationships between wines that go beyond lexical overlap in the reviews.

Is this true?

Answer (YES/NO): NO